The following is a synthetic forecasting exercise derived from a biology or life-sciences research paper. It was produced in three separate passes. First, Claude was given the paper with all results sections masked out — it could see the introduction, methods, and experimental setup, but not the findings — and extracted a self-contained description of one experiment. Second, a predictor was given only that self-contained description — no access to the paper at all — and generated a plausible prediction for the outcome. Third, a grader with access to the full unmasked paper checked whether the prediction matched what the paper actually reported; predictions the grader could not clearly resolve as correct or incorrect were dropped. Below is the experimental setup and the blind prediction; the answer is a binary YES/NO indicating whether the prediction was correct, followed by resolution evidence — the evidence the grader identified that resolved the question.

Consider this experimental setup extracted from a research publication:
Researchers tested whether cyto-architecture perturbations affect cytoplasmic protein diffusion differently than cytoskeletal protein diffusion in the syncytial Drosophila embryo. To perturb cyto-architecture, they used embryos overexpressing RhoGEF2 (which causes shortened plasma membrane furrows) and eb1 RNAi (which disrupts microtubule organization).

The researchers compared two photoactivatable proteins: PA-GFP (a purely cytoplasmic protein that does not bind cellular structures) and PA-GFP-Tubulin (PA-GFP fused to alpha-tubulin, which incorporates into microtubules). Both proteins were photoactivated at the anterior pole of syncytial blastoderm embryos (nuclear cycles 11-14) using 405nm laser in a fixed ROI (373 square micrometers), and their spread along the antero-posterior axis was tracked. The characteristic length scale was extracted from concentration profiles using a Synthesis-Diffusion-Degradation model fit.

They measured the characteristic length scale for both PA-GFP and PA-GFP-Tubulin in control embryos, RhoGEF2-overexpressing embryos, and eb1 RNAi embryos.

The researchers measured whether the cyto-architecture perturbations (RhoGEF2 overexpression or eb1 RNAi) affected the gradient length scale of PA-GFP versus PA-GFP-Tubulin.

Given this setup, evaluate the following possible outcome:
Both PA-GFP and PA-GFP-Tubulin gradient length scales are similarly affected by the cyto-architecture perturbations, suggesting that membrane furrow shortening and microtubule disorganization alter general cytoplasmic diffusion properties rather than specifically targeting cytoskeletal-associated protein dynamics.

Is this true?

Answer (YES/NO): NO